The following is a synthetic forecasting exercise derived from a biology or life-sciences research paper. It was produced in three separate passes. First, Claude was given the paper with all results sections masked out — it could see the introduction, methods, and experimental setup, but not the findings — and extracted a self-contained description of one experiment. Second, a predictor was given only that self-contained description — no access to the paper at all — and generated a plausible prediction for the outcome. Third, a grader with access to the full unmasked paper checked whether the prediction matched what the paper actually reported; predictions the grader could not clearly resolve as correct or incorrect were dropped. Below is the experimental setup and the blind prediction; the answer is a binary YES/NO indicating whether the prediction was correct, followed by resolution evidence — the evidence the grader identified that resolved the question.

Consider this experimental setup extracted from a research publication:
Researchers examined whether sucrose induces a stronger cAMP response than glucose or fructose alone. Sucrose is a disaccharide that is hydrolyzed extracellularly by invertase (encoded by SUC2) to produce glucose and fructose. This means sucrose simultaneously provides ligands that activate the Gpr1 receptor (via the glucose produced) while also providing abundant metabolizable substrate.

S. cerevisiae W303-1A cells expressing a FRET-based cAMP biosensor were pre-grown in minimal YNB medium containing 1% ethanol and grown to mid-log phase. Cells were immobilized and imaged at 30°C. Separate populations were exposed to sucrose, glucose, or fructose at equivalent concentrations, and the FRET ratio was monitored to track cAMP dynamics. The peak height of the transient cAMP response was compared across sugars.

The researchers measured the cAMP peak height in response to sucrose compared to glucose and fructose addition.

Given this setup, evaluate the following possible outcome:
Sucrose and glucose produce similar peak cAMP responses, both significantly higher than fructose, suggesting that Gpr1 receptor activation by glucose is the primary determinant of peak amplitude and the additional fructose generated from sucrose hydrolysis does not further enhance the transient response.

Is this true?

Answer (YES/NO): NO